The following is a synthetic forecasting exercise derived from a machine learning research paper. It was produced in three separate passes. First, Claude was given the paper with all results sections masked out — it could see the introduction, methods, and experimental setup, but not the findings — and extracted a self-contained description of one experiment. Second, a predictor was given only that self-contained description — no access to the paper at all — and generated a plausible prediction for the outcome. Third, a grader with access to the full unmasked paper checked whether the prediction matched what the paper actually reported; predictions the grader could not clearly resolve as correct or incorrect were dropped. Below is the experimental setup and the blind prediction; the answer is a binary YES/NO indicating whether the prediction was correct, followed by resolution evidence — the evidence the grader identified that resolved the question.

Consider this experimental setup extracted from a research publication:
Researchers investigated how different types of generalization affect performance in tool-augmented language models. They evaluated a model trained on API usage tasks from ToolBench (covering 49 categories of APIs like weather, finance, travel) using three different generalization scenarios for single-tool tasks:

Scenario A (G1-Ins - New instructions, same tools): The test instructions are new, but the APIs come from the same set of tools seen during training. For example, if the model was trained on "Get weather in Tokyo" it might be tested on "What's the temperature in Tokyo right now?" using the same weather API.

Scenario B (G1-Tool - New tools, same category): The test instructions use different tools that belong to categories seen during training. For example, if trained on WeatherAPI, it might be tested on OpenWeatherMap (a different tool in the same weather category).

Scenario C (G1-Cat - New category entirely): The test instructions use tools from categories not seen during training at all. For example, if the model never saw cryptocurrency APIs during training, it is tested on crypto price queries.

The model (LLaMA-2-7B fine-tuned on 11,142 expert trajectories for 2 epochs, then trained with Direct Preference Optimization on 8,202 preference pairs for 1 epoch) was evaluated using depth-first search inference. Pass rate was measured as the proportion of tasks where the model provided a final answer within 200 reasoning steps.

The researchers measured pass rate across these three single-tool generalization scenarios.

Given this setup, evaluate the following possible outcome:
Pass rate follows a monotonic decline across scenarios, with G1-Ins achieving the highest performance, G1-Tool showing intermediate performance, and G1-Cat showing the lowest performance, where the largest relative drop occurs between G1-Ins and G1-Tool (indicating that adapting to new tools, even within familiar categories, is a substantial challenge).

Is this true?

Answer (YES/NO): NO